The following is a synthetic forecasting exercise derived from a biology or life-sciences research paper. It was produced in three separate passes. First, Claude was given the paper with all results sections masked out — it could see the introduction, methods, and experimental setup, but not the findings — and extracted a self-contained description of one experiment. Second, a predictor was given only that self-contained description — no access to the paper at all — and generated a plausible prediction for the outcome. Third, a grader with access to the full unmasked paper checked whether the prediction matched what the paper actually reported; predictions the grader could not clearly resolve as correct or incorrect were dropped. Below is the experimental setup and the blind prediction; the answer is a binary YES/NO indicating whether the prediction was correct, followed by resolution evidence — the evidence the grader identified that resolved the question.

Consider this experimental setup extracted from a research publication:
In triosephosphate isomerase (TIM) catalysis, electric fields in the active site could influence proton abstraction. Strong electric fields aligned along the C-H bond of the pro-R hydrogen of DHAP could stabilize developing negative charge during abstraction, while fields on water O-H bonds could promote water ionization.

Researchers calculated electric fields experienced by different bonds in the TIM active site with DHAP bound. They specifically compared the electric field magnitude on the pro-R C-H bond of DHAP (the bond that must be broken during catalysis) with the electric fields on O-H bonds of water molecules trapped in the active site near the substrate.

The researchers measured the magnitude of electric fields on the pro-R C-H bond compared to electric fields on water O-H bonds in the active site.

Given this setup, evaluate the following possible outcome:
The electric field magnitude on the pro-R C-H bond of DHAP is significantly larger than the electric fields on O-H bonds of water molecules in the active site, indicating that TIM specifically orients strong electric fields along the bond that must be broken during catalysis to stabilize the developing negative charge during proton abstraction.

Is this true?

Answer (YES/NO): NO